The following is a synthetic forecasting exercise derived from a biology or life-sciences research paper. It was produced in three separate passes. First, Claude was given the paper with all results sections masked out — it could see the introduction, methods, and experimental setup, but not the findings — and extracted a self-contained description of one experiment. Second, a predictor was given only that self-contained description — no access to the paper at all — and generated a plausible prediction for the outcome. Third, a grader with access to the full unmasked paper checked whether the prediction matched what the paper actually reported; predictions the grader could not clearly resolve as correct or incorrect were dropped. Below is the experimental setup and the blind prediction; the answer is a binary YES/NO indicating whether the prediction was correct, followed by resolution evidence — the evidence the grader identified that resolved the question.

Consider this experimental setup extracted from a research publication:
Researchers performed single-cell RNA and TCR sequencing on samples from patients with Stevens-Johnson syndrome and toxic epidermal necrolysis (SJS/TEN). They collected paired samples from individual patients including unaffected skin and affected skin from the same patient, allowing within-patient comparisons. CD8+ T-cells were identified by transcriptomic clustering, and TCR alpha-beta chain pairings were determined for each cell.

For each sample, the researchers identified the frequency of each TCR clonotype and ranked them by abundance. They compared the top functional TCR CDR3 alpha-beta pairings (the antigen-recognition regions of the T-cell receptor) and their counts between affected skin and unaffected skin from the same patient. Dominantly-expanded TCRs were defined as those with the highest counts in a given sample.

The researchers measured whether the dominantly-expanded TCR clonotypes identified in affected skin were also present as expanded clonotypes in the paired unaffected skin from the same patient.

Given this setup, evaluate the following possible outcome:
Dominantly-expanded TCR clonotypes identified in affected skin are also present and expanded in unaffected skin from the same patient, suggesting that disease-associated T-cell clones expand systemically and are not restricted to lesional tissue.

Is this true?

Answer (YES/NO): NO